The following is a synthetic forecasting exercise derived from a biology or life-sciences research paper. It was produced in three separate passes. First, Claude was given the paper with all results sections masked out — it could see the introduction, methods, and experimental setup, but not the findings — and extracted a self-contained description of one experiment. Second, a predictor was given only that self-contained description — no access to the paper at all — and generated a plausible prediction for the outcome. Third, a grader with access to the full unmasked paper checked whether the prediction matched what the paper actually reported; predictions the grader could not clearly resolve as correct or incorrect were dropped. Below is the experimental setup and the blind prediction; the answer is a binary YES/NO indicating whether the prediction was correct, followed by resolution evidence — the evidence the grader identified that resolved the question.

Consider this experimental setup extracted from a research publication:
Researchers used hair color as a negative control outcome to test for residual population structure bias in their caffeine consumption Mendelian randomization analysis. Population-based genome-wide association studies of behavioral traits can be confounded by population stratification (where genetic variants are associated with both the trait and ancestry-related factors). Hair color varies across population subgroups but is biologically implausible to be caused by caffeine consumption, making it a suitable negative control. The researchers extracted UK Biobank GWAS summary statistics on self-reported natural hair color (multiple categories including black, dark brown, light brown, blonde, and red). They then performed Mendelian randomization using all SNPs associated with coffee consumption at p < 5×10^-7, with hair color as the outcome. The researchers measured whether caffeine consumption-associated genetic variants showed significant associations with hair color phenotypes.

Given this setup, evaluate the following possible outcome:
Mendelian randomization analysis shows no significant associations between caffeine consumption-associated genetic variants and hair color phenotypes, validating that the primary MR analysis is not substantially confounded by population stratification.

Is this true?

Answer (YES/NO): YES